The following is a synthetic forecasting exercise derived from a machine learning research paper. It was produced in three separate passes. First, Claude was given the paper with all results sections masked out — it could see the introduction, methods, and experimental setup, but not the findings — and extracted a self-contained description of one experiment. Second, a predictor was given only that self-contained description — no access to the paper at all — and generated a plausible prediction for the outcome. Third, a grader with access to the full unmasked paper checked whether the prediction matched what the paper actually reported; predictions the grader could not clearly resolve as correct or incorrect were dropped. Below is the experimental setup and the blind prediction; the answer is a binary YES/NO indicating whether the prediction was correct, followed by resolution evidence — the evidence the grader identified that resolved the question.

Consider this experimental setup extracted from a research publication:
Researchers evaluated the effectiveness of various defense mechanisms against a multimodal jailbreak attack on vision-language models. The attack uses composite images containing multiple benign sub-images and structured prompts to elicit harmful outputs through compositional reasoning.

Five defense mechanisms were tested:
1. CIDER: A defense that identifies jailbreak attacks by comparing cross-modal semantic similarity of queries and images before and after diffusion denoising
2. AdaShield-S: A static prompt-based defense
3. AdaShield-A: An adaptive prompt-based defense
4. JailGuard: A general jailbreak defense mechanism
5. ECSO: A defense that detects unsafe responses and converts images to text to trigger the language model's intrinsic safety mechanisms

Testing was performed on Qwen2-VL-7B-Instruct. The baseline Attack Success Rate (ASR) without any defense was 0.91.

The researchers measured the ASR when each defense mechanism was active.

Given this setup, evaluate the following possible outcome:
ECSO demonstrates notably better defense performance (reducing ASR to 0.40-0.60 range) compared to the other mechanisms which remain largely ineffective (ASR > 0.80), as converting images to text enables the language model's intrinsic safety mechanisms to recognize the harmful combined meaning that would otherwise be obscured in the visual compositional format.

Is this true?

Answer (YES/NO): NO